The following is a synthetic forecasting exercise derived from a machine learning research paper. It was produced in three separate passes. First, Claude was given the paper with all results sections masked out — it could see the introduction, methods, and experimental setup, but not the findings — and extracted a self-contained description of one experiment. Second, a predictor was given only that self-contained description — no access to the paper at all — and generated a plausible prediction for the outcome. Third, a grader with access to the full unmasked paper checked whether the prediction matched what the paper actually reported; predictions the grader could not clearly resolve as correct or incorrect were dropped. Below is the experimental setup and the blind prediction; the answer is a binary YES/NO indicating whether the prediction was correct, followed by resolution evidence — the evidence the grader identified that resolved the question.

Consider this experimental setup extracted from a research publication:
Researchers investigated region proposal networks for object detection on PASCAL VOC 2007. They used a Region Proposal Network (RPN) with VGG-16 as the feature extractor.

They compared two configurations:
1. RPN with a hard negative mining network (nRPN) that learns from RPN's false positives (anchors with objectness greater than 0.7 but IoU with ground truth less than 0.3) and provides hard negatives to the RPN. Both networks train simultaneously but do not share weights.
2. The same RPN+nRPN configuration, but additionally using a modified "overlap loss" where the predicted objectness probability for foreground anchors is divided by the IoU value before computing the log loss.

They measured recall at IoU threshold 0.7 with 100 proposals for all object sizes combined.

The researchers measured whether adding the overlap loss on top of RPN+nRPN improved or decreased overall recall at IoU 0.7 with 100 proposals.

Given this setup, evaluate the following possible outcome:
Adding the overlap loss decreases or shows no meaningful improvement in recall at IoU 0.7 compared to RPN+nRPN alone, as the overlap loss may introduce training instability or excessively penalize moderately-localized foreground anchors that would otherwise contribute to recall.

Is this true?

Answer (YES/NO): YES